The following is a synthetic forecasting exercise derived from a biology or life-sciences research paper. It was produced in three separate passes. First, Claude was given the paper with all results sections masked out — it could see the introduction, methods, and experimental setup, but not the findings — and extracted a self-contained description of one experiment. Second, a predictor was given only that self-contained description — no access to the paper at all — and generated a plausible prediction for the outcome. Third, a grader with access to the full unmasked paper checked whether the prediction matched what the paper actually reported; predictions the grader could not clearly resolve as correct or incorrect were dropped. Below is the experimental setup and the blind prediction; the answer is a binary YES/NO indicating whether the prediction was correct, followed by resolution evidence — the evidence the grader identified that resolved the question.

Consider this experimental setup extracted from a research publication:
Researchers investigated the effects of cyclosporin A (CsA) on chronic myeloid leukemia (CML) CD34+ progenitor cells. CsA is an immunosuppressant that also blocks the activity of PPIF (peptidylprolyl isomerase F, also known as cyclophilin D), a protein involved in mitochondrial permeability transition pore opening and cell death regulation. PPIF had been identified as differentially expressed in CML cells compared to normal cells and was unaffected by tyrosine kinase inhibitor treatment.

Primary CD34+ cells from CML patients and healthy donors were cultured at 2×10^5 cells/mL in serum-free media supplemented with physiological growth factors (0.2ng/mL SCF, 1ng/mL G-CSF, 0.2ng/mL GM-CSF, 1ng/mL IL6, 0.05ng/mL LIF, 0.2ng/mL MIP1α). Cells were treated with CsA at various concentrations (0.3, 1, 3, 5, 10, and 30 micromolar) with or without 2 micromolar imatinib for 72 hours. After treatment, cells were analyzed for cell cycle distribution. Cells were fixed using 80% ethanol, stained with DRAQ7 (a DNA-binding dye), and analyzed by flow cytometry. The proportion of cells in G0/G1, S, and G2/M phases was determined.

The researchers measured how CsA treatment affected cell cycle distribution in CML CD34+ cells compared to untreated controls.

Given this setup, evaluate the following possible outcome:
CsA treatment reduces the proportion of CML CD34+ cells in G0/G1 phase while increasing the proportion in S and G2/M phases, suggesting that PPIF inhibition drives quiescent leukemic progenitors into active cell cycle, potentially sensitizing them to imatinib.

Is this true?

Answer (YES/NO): NO